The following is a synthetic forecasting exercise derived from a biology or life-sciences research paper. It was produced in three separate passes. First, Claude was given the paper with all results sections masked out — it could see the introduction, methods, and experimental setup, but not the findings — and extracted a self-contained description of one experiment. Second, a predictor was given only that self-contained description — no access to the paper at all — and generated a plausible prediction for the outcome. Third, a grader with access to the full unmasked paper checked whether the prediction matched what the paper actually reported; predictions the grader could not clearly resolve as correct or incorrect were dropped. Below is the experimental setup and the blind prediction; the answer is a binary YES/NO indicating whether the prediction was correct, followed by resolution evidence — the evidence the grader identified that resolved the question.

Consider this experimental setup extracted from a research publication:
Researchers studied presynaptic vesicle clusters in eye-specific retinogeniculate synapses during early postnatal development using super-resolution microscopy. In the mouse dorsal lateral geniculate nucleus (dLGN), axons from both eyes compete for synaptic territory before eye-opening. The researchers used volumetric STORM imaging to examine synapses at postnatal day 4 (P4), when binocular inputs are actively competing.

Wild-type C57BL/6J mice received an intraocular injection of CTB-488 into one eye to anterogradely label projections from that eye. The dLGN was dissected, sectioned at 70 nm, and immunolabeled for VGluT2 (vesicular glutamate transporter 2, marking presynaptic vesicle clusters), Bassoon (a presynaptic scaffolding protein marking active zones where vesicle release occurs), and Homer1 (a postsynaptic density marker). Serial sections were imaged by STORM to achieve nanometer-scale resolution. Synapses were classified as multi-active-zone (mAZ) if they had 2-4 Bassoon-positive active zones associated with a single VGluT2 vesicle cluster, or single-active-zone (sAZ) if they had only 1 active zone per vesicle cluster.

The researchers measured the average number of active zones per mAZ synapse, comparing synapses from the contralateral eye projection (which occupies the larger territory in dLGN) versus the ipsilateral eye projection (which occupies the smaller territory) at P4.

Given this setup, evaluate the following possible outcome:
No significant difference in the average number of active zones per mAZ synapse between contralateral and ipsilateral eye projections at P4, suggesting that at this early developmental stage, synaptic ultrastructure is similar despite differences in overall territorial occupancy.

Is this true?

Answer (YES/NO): NO